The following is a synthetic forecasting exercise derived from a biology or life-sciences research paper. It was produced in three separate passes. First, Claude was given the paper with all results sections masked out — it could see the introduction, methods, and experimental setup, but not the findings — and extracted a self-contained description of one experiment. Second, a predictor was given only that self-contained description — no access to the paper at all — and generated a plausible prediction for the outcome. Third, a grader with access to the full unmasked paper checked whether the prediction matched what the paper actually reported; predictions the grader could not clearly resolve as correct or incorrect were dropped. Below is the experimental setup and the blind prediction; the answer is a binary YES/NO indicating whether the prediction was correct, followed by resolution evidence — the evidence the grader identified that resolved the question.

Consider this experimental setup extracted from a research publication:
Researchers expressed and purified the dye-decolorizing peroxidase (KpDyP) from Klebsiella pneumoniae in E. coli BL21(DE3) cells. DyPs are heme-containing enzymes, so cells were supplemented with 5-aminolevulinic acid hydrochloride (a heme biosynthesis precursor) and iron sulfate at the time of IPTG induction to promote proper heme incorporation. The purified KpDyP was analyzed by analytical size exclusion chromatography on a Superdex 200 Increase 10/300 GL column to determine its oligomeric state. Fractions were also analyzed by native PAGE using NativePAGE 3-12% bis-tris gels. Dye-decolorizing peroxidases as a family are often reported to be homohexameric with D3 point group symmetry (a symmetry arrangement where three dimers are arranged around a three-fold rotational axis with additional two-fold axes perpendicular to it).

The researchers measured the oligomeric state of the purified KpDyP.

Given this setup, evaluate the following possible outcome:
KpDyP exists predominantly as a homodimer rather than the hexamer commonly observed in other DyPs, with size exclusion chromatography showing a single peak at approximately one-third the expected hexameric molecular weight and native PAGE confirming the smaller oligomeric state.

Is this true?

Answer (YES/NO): NO